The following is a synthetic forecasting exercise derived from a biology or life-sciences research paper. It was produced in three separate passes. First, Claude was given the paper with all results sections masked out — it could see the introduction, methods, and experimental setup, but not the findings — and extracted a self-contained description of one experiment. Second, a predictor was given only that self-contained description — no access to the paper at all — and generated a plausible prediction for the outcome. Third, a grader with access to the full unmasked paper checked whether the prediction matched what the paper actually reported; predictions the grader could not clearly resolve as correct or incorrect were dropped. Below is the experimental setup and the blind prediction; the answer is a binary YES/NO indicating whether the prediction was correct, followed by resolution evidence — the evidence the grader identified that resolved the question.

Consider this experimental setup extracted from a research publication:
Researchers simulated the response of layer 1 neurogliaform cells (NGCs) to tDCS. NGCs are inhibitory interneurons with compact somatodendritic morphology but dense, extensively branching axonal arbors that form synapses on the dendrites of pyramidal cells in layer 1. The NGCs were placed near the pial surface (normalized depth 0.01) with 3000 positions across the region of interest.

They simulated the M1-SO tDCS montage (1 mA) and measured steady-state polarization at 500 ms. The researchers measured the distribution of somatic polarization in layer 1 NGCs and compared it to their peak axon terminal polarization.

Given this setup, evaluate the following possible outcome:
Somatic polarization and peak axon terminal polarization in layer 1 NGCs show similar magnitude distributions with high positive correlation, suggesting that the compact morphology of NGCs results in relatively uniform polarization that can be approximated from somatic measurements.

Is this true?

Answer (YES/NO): NO